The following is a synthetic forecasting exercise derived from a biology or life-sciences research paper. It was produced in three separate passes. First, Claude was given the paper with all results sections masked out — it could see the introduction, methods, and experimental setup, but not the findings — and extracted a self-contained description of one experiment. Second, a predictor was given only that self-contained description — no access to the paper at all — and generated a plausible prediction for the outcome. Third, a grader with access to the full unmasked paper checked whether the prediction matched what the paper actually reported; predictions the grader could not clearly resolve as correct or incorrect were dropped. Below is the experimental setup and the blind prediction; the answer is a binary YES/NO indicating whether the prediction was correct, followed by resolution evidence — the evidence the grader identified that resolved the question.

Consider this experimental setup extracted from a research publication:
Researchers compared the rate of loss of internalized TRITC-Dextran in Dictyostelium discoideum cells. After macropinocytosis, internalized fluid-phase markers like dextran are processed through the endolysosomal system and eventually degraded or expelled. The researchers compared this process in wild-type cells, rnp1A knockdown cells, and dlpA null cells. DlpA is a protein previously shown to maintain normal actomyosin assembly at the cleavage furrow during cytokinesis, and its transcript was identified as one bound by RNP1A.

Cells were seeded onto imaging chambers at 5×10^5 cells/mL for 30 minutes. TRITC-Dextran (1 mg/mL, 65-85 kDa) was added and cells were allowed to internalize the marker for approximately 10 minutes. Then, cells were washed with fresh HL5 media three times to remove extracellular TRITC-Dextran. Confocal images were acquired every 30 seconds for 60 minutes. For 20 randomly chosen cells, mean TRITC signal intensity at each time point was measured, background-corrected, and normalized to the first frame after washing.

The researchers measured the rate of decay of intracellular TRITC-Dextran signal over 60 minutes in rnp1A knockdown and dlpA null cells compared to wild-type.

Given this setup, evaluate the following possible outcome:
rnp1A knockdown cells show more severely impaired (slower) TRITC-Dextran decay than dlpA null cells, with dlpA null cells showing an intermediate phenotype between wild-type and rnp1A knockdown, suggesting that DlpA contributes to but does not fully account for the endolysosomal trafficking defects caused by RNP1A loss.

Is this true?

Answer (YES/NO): NO